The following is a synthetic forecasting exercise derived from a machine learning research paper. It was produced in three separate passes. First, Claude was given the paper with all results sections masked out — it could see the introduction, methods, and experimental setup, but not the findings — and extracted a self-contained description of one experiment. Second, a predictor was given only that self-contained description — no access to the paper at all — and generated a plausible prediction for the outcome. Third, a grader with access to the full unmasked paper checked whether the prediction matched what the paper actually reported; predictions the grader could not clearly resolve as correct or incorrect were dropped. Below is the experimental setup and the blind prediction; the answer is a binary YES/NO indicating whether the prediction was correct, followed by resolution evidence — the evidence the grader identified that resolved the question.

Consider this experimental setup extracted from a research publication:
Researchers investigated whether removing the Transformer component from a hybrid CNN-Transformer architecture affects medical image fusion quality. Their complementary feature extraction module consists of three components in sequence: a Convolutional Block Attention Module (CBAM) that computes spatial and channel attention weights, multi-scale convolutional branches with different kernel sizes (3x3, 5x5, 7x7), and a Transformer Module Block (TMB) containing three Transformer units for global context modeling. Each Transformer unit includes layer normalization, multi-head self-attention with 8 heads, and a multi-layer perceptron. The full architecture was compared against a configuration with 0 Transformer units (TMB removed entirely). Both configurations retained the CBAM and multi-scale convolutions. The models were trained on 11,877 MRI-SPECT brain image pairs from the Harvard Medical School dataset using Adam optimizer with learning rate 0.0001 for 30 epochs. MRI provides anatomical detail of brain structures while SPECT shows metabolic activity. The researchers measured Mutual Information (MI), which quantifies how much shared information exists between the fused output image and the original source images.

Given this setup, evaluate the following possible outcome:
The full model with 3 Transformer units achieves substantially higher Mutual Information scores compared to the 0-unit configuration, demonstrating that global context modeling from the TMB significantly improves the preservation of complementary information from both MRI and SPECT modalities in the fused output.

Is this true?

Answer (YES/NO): NO